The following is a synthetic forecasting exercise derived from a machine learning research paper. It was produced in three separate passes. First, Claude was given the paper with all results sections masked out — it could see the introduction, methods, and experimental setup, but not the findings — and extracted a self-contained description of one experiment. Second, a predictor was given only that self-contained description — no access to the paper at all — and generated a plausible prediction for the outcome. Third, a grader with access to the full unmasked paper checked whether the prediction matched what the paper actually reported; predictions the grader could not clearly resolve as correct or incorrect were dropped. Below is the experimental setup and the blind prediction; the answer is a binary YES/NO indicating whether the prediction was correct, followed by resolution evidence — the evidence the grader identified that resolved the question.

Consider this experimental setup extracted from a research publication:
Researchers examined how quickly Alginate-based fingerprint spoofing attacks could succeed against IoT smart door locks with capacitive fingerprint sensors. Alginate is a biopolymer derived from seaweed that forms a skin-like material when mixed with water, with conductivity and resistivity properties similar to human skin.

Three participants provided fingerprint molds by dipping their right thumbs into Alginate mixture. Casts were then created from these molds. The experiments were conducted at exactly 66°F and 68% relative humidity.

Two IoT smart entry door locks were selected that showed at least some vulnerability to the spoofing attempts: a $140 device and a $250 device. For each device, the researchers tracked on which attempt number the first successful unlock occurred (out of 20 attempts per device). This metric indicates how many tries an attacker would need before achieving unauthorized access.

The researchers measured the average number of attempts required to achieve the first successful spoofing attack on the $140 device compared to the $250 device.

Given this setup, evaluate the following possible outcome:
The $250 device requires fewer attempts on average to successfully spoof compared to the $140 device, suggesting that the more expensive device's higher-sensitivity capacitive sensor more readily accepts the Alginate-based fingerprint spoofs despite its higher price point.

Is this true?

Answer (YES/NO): YES